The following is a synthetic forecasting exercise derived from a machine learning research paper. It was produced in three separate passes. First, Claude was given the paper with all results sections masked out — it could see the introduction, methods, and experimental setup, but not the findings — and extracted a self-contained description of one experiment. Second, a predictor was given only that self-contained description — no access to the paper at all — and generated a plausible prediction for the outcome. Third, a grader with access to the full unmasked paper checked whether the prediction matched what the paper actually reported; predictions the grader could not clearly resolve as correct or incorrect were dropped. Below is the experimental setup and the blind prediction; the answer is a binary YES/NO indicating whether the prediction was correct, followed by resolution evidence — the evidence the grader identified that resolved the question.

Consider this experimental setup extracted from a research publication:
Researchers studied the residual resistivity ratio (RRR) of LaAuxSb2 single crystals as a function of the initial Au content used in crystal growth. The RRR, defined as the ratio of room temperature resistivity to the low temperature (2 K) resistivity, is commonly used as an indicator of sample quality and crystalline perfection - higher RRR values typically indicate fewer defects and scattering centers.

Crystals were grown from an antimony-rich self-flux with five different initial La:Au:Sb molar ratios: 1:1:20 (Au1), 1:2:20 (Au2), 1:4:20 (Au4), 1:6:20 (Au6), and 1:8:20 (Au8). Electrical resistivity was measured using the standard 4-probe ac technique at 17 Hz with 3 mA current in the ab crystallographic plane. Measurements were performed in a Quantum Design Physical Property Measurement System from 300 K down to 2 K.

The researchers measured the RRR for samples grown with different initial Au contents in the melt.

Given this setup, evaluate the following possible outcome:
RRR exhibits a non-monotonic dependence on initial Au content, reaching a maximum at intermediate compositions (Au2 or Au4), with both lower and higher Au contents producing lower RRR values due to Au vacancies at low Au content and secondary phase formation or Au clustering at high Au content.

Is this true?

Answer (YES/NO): NO